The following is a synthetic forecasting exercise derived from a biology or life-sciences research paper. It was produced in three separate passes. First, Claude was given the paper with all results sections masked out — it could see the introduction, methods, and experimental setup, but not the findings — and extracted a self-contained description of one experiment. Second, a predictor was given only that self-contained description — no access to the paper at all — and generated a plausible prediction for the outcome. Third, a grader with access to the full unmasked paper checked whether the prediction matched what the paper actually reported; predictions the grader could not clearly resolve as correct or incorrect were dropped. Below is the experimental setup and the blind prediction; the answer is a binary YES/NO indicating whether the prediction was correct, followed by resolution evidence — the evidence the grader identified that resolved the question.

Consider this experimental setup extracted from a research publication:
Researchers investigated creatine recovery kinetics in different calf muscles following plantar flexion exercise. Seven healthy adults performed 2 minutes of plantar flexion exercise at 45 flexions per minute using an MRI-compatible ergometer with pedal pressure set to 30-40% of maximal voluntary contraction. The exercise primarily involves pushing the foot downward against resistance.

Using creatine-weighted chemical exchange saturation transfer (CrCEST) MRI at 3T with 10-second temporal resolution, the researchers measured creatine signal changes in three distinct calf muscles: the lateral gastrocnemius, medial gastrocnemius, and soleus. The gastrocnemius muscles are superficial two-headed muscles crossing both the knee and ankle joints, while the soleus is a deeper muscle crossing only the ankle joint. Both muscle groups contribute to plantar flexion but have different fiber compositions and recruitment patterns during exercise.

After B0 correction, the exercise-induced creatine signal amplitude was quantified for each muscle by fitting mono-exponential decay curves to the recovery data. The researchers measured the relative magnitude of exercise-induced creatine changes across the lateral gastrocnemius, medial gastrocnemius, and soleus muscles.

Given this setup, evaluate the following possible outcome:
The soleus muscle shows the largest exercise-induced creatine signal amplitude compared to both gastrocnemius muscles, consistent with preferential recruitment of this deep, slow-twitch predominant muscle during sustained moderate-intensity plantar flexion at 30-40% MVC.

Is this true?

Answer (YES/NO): NO